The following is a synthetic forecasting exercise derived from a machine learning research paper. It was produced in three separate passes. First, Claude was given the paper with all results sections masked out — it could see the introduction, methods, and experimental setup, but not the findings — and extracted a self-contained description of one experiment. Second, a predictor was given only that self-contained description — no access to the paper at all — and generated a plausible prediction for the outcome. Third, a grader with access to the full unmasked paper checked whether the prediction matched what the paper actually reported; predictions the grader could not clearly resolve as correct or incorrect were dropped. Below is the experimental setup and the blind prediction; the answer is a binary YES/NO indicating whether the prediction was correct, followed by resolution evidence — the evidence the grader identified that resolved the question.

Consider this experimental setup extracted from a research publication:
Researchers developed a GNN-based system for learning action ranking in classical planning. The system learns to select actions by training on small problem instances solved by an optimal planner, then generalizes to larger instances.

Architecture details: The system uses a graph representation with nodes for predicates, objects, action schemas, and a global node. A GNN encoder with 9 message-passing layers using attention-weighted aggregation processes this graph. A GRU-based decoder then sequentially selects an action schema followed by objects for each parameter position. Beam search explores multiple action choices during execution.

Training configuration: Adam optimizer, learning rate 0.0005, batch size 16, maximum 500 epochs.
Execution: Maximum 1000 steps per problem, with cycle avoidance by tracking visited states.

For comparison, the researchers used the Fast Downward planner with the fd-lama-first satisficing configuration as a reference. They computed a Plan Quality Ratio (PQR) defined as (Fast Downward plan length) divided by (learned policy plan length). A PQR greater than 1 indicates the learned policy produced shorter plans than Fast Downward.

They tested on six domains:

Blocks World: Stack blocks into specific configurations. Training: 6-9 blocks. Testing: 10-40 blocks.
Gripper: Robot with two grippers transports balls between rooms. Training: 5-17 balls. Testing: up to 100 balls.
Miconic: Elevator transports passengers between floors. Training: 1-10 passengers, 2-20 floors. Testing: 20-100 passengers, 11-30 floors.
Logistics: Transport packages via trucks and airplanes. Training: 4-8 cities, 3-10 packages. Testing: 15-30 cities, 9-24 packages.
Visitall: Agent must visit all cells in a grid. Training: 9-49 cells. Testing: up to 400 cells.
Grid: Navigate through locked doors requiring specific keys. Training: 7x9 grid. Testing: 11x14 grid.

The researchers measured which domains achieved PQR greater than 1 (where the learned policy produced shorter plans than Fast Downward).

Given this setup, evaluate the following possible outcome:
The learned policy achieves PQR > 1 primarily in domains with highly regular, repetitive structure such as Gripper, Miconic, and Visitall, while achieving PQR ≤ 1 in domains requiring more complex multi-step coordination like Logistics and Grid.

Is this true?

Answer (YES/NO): NO